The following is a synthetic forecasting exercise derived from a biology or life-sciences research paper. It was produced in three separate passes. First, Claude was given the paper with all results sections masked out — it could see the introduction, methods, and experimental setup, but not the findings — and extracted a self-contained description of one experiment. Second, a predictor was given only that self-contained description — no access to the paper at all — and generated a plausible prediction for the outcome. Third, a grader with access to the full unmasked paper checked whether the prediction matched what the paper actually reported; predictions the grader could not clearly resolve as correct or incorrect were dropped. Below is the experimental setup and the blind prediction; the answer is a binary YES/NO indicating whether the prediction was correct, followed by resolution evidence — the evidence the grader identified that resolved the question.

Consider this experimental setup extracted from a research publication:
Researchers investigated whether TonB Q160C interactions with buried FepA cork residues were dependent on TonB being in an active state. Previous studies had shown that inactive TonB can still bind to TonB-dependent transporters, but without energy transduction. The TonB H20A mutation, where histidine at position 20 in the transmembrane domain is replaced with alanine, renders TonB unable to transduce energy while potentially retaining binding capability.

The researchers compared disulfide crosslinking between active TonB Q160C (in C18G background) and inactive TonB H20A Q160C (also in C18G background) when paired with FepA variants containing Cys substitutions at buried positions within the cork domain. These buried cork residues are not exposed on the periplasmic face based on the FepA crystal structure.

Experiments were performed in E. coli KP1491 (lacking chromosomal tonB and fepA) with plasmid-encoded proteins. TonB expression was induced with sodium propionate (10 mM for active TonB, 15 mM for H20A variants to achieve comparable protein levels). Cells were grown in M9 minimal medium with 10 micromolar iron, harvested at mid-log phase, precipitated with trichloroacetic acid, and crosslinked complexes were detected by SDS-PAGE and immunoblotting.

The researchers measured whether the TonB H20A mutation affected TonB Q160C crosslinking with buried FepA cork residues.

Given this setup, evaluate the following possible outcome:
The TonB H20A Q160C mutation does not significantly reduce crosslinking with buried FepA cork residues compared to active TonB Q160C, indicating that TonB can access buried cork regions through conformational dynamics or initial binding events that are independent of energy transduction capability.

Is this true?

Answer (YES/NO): NO